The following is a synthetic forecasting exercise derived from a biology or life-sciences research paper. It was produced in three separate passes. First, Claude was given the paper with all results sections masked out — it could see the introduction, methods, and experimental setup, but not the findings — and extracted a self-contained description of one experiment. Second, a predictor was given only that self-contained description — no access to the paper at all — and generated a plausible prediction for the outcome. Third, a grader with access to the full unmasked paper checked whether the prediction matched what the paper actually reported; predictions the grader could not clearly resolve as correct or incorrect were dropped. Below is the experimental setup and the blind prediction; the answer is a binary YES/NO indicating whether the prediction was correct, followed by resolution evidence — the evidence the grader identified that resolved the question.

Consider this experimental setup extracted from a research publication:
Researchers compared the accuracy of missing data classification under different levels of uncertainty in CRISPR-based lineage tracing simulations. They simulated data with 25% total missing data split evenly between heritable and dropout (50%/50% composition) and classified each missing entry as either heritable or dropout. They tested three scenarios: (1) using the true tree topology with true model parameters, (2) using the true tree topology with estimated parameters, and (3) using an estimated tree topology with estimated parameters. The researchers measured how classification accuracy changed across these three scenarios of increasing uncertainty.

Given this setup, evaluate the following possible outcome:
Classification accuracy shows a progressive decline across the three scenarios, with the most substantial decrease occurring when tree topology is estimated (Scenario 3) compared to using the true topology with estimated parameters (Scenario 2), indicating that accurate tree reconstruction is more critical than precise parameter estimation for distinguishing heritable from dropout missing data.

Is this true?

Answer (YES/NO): NO